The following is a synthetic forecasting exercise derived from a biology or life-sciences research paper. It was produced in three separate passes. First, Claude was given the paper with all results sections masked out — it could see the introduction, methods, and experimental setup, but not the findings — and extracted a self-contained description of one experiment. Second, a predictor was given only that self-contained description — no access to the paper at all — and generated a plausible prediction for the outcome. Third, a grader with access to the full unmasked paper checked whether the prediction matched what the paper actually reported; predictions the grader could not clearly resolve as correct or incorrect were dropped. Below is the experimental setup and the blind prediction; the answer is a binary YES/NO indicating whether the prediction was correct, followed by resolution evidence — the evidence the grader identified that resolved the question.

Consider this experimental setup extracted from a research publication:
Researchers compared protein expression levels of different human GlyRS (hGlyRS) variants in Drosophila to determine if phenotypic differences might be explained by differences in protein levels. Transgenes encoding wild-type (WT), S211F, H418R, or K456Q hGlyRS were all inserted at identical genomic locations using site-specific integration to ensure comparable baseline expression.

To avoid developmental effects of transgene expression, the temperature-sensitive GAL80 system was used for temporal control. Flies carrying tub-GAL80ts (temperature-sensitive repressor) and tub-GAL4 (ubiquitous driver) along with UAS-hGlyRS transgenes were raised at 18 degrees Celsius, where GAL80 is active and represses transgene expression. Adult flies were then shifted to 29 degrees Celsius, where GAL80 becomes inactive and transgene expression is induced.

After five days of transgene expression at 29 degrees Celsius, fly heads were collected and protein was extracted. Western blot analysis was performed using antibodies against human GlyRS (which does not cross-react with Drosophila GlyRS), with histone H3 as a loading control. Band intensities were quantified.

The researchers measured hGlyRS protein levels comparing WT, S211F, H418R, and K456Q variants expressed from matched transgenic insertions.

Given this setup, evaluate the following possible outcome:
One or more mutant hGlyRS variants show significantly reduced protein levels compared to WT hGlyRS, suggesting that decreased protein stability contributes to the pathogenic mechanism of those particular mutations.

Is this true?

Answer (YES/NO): NO